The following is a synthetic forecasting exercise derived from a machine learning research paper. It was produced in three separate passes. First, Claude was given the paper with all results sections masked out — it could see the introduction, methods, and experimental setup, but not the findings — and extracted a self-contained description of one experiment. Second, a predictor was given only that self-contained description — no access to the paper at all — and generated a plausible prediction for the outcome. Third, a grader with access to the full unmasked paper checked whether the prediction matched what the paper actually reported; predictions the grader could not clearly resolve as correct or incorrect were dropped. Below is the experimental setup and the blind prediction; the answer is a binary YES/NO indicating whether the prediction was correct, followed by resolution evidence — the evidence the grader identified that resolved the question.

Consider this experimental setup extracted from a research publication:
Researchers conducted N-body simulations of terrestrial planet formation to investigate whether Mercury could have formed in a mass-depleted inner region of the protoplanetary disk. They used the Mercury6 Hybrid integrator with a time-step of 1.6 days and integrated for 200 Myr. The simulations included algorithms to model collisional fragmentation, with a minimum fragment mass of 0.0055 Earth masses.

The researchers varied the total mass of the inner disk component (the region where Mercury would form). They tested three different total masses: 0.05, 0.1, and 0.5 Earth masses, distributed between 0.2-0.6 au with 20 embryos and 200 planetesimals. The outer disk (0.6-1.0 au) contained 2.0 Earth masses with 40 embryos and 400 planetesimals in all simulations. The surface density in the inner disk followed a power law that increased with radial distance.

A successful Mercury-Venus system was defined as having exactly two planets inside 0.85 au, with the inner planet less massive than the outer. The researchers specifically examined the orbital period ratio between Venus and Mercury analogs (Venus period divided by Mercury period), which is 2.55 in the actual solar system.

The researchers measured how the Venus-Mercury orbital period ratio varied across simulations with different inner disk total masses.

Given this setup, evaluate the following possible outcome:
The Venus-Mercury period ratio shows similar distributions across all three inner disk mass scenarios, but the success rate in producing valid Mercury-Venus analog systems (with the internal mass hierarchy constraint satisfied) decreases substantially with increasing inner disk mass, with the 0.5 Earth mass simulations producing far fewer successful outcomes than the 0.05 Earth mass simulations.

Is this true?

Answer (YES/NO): NO